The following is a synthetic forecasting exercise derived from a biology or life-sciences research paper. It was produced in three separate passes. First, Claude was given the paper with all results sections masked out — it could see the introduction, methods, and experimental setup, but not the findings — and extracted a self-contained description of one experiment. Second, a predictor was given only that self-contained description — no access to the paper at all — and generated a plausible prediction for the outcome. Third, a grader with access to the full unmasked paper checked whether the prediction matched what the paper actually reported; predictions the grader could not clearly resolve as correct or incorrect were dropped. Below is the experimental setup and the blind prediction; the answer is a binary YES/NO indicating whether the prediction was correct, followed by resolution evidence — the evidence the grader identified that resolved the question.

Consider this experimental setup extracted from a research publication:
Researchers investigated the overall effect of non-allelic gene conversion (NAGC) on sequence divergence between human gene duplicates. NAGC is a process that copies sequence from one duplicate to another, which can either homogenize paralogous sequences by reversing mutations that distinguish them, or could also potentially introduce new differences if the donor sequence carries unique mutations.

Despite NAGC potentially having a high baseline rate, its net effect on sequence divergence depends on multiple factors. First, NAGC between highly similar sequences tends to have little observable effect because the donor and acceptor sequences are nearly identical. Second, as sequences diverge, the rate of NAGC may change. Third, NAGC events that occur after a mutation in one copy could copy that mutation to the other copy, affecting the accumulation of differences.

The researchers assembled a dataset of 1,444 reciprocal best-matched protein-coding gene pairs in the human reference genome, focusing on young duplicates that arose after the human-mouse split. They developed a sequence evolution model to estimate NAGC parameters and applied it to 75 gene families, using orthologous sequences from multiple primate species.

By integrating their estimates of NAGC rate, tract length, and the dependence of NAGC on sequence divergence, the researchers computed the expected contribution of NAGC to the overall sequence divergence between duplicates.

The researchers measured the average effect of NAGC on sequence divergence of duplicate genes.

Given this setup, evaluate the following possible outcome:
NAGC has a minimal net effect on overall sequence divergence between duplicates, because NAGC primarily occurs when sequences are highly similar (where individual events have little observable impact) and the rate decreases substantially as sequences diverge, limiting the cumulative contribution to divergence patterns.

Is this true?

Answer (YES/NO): YES